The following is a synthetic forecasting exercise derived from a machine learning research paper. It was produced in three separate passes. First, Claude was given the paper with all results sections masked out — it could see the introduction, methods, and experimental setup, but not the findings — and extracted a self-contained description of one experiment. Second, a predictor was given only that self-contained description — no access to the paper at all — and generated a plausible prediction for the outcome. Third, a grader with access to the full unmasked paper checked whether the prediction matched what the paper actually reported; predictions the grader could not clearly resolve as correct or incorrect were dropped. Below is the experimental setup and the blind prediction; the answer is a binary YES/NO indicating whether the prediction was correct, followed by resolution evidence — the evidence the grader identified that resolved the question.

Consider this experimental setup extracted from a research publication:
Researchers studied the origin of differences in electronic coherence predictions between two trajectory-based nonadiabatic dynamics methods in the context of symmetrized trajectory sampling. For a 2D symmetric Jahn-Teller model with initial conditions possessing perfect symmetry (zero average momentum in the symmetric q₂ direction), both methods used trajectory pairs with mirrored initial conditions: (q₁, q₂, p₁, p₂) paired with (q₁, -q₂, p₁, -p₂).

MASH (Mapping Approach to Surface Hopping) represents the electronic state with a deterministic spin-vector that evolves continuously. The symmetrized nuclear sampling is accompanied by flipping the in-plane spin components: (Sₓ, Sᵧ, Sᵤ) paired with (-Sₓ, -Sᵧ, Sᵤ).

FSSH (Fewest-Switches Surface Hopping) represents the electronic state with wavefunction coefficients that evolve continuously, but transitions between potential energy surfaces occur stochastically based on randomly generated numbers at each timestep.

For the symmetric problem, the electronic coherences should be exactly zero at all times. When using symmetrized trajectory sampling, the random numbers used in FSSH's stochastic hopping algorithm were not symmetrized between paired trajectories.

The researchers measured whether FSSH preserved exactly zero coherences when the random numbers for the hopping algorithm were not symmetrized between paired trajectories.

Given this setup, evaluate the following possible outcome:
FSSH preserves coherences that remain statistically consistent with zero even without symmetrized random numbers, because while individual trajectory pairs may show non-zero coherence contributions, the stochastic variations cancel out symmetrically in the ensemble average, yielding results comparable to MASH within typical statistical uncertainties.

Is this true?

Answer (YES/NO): NO